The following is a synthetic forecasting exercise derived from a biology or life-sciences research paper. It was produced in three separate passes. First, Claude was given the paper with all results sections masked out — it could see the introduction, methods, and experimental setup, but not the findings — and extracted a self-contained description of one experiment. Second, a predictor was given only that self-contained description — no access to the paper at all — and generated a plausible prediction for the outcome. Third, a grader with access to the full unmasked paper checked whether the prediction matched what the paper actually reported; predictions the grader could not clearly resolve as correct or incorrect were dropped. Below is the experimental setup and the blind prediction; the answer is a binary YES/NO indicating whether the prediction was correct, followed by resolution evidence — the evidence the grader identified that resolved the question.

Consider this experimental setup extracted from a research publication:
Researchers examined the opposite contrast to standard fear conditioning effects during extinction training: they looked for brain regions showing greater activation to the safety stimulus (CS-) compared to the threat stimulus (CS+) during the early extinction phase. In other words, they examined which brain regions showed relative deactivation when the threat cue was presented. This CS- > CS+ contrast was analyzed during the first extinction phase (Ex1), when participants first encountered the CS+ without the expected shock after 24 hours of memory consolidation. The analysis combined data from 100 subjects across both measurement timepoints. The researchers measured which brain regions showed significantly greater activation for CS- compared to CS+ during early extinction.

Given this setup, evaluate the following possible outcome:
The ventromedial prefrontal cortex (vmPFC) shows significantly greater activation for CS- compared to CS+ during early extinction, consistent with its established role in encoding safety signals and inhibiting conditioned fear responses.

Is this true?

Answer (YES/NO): YES